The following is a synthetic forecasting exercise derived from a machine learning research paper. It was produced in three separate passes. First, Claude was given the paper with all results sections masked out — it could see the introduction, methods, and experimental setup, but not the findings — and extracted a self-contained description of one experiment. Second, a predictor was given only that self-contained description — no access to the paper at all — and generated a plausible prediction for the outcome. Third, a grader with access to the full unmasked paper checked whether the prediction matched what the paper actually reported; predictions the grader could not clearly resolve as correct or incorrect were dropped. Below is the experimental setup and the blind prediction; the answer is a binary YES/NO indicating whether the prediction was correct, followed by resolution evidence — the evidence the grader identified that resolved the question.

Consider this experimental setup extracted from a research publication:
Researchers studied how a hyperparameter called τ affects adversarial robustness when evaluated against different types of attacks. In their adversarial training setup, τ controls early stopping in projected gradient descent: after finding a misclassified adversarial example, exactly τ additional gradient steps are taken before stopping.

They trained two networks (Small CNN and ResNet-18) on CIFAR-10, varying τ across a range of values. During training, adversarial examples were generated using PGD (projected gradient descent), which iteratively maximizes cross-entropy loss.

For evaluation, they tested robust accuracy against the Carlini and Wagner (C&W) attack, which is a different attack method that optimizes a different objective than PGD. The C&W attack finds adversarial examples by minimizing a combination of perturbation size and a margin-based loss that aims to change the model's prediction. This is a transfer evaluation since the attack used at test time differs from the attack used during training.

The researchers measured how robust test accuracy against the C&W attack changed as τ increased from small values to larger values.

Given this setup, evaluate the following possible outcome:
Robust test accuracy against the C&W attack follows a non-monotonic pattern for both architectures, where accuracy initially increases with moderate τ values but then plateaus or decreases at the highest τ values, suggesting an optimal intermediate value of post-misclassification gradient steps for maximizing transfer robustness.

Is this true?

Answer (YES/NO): YES